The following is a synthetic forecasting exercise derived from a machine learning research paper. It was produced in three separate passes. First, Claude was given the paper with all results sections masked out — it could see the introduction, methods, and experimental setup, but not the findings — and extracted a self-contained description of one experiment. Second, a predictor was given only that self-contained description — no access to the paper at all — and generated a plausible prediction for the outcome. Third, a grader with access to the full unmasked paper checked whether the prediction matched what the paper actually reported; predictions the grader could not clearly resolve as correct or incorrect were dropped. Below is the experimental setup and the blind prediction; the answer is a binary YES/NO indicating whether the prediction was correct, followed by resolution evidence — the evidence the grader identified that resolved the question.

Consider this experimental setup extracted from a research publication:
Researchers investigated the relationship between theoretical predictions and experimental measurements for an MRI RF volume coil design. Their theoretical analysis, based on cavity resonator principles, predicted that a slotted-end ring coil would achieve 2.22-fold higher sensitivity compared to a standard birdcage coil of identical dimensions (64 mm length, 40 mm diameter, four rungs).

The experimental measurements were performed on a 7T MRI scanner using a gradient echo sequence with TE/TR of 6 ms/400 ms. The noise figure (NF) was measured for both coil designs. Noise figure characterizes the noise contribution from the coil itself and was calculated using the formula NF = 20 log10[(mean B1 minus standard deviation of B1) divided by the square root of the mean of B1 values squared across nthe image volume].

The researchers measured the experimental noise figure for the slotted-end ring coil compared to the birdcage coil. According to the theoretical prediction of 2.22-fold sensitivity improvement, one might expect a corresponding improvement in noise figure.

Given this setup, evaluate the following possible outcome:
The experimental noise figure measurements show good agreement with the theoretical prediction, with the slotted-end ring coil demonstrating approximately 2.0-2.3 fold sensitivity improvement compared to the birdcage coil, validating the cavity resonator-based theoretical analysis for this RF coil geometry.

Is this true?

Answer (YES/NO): NO